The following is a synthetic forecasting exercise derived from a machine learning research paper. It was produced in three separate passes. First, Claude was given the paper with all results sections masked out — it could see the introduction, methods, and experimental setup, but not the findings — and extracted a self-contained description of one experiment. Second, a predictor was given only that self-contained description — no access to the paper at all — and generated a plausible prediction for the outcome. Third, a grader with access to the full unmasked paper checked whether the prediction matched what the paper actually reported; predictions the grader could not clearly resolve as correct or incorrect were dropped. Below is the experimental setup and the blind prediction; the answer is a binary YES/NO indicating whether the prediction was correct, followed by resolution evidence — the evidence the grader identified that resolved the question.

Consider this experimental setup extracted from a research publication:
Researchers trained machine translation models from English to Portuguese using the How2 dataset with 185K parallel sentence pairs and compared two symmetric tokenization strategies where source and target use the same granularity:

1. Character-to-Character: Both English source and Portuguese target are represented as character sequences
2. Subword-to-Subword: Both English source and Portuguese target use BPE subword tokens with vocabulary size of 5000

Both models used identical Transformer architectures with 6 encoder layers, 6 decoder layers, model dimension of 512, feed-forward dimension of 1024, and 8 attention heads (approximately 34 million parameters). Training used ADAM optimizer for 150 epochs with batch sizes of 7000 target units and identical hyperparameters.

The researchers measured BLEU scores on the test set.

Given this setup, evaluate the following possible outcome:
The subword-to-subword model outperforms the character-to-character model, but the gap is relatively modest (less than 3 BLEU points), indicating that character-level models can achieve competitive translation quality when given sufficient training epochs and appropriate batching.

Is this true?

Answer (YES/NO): NO